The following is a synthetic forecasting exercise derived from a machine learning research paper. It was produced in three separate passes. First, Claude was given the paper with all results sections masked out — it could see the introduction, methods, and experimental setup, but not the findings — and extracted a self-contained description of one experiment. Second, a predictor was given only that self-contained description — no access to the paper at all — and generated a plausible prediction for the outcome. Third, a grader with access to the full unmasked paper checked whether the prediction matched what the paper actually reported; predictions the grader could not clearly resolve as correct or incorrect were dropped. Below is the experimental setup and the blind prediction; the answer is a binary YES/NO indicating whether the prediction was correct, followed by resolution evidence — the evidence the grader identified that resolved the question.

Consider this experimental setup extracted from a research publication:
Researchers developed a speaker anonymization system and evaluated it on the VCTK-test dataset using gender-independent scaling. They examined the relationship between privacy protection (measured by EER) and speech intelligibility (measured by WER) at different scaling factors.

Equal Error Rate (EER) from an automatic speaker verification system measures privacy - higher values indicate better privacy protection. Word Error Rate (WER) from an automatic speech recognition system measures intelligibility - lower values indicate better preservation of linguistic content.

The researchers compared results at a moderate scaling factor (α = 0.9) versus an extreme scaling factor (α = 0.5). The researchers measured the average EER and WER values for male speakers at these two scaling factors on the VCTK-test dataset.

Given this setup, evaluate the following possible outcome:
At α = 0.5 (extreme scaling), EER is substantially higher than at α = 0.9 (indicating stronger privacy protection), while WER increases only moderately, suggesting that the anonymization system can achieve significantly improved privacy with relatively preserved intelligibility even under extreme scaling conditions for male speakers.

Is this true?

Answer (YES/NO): NO